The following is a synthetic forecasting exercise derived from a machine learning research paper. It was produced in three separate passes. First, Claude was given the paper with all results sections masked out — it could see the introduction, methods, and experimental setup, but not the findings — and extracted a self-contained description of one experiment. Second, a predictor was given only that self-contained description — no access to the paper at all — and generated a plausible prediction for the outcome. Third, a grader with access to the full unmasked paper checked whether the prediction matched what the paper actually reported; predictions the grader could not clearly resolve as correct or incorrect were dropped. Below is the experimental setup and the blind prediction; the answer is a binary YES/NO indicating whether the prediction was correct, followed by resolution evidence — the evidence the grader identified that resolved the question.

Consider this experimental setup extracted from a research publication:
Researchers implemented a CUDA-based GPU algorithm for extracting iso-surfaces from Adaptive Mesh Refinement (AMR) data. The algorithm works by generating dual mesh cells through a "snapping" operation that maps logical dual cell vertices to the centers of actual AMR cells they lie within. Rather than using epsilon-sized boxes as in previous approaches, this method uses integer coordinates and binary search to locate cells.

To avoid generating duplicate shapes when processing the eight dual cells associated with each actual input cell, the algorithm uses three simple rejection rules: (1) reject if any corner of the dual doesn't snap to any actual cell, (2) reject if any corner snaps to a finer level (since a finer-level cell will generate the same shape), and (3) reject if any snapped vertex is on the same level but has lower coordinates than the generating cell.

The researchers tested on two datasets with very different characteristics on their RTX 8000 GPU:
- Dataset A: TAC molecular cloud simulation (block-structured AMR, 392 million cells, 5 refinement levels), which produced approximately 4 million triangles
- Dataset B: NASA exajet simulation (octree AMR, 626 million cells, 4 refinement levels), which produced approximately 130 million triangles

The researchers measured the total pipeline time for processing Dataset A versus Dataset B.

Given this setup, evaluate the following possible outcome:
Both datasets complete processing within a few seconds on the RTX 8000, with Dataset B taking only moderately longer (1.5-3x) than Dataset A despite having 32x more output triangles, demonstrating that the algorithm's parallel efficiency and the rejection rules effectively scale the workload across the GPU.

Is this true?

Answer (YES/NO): NO